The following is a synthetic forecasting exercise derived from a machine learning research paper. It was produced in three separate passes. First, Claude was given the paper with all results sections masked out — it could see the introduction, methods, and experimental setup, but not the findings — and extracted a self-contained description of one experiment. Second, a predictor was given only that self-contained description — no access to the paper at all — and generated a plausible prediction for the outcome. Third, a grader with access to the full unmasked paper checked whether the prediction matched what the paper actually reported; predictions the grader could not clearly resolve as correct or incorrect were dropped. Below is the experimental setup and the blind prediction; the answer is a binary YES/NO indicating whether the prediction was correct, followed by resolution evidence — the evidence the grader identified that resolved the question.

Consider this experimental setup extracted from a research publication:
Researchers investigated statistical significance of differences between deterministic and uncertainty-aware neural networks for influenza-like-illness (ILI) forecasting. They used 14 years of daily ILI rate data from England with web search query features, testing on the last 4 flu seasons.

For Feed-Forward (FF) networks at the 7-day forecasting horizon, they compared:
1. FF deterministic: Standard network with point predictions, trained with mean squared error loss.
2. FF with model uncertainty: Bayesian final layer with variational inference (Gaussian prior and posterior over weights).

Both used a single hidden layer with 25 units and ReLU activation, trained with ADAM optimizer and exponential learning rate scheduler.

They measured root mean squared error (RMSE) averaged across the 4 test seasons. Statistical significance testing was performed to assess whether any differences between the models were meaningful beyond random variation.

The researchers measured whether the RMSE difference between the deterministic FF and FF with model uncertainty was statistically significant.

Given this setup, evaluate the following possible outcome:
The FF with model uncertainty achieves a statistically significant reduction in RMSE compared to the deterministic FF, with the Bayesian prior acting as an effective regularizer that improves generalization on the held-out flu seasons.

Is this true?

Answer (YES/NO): NO